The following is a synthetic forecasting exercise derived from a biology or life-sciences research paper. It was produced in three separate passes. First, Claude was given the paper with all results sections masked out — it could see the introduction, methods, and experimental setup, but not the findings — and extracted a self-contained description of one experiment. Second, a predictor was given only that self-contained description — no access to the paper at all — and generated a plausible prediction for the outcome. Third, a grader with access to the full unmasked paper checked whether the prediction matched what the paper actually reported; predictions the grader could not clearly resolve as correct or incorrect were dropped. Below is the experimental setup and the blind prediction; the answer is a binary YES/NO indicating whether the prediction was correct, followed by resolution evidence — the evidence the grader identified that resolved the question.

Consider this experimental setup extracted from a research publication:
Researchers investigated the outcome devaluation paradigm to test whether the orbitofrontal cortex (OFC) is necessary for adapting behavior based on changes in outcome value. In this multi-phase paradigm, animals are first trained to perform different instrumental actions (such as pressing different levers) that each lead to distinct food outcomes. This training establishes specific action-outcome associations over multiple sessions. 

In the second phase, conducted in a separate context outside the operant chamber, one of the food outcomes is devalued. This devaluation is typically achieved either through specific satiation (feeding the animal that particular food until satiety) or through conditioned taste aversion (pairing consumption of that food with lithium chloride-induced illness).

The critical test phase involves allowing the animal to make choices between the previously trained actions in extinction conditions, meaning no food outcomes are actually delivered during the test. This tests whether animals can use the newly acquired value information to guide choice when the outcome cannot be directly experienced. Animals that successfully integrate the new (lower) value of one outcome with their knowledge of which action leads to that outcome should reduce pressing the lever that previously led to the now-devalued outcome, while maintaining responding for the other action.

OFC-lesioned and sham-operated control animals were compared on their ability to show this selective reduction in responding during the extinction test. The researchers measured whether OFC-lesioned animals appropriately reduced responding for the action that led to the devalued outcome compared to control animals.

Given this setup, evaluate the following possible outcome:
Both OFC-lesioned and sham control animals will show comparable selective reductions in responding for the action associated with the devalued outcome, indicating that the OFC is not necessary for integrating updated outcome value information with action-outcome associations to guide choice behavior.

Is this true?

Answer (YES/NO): NO